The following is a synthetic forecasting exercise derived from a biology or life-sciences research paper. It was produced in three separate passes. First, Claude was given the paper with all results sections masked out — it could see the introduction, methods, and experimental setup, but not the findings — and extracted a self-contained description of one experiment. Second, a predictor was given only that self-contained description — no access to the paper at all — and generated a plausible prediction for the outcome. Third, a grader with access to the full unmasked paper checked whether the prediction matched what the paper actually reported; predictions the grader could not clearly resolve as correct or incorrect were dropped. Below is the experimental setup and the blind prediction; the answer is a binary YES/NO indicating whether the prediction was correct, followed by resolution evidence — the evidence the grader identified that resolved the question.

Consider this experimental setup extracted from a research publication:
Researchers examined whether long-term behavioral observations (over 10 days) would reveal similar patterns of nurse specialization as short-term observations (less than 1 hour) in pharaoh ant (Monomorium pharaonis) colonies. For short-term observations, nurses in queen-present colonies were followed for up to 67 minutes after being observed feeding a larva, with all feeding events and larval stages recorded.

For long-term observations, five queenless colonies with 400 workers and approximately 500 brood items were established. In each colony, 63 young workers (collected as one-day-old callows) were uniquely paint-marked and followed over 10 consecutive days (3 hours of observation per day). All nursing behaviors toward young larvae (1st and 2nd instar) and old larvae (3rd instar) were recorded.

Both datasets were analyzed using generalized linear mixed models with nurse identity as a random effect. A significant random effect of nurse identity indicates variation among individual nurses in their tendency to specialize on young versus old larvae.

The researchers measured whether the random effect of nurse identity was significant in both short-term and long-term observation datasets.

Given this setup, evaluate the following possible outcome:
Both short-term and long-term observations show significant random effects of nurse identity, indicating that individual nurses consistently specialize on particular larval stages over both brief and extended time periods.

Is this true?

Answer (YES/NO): YES